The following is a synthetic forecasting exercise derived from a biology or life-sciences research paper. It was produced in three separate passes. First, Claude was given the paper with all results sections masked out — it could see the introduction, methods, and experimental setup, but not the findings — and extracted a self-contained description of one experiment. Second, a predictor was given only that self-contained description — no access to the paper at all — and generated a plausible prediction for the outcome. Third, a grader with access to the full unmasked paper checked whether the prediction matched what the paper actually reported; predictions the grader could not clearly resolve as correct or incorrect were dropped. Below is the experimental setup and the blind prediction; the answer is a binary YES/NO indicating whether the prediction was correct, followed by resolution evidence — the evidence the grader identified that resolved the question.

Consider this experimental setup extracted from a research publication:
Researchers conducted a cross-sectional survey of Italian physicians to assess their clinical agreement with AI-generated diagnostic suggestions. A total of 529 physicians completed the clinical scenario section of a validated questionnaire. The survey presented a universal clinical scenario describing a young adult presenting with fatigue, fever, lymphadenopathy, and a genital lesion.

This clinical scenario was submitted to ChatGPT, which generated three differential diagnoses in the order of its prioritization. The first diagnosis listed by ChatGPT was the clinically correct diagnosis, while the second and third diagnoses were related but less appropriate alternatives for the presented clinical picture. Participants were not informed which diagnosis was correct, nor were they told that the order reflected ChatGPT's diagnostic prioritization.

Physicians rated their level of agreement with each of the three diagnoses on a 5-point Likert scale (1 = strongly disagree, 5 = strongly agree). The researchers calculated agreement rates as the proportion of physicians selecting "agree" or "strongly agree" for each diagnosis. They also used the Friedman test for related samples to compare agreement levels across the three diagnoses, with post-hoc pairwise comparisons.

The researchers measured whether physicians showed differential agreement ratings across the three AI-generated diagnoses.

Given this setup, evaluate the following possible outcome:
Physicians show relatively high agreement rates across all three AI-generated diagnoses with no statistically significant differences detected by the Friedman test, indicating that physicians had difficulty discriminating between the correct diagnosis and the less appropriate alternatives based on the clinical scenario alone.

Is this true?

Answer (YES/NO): NO